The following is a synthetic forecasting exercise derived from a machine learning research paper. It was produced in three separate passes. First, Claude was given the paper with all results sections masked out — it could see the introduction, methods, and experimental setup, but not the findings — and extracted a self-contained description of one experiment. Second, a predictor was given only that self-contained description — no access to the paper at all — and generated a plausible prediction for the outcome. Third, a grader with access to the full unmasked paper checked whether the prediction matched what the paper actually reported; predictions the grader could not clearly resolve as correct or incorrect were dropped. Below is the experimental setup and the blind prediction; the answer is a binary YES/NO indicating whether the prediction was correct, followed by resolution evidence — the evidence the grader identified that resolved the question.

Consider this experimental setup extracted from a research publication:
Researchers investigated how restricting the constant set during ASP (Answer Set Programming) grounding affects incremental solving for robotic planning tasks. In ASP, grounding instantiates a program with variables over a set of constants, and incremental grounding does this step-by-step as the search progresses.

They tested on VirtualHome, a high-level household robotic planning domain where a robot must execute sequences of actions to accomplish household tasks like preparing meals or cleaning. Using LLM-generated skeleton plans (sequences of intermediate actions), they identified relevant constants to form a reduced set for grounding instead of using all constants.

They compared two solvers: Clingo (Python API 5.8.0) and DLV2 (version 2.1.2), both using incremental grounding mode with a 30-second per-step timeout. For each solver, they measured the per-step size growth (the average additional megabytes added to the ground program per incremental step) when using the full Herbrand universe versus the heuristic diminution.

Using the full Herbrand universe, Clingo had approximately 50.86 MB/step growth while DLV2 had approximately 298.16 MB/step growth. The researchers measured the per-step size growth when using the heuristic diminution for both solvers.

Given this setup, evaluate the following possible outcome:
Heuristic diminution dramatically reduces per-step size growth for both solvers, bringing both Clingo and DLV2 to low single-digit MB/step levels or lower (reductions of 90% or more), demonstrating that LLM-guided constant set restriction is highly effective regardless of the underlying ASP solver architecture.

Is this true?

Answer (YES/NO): YES